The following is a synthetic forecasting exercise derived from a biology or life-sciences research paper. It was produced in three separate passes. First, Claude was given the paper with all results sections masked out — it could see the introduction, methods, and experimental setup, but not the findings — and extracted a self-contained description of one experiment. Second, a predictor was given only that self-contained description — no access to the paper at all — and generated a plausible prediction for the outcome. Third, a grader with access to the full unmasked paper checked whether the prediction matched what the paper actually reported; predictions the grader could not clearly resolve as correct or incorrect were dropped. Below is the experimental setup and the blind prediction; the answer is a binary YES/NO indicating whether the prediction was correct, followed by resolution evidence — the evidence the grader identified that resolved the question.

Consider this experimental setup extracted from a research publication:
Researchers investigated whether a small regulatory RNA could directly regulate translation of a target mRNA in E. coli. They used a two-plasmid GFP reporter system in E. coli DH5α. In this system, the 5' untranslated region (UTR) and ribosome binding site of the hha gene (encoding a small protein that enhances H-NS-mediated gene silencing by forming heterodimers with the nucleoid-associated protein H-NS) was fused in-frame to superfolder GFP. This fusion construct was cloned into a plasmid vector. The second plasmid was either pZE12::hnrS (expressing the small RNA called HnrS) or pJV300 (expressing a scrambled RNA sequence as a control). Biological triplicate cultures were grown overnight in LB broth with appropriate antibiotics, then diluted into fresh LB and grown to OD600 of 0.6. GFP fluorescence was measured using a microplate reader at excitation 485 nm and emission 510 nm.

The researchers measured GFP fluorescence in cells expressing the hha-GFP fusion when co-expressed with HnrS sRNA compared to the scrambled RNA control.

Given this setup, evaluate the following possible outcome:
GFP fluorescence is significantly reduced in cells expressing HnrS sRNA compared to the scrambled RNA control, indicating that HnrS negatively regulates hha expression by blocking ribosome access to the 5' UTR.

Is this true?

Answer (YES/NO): YES